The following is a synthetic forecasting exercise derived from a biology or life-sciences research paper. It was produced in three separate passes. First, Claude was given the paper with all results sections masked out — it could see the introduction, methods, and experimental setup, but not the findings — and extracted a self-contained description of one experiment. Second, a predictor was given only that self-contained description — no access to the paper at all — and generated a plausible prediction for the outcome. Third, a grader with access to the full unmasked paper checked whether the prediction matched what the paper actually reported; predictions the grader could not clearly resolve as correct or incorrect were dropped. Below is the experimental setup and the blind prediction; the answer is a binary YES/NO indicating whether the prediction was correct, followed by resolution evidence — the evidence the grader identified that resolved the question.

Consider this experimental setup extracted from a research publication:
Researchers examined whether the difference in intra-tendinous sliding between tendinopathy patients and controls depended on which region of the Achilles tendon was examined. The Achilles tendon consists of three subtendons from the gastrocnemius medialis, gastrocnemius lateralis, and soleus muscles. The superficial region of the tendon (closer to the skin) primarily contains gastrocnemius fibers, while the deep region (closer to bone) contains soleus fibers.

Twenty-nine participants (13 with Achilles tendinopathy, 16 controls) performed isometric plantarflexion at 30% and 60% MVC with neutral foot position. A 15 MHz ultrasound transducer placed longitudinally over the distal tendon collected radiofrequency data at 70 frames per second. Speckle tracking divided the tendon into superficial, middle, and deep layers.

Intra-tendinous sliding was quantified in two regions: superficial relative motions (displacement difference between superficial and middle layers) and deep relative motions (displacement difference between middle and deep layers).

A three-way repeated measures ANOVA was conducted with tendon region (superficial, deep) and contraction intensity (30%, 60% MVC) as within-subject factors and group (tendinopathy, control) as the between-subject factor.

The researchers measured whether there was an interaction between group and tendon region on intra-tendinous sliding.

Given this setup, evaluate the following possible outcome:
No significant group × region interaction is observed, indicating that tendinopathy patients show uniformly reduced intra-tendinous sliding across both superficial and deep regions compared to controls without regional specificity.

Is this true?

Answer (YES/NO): NO